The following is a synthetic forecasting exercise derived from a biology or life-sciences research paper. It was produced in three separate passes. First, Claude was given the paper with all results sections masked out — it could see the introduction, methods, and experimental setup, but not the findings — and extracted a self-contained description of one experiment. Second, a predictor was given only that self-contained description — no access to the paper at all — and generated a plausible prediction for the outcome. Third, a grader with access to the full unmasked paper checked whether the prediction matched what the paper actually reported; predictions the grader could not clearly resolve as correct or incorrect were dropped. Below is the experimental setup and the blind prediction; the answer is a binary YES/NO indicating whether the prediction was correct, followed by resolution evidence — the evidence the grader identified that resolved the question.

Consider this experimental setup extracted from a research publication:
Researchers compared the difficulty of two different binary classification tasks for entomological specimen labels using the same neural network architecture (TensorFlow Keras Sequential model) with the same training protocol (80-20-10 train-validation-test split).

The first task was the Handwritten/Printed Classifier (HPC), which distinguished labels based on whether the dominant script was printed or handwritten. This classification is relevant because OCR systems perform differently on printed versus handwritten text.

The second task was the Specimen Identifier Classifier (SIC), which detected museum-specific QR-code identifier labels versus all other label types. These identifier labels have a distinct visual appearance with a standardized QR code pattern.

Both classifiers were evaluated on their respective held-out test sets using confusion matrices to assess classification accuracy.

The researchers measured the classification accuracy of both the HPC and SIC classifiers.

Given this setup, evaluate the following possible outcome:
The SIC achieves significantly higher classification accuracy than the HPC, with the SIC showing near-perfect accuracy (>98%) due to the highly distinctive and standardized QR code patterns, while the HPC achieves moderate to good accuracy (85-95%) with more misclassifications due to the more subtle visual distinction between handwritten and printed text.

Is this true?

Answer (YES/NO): NO